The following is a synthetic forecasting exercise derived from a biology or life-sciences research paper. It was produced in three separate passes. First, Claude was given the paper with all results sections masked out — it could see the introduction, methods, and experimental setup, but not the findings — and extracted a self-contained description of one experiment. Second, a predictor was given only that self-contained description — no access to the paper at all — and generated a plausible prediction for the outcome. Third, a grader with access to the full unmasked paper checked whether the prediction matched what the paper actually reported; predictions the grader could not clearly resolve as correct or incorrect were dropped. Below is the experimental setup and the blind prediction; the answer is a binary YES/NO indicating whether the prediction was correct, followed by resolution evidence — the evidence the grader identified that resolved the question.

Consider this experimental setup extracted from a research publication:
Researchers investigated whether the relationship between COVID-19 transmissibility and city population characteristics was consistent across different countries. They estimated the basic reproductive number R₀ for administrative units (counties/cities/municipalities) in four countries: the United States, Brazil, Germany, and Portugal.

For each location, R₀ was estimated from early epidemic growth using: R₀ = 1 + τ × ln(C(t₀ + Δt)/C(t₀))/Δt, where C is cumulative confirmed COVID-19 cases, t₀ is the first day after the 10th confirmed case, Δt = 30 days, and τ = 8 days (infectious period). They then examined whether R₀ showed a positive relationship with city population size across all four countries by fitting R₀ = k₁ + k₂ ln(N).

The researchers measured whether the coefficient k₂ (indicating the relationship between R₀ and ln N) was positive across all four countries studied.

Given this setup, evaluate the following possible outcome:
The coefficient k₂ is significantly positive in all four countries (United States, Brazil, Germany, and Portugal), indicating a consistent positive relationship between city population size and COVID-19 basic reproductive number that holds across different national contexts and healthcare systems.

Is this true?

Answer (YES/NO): YES